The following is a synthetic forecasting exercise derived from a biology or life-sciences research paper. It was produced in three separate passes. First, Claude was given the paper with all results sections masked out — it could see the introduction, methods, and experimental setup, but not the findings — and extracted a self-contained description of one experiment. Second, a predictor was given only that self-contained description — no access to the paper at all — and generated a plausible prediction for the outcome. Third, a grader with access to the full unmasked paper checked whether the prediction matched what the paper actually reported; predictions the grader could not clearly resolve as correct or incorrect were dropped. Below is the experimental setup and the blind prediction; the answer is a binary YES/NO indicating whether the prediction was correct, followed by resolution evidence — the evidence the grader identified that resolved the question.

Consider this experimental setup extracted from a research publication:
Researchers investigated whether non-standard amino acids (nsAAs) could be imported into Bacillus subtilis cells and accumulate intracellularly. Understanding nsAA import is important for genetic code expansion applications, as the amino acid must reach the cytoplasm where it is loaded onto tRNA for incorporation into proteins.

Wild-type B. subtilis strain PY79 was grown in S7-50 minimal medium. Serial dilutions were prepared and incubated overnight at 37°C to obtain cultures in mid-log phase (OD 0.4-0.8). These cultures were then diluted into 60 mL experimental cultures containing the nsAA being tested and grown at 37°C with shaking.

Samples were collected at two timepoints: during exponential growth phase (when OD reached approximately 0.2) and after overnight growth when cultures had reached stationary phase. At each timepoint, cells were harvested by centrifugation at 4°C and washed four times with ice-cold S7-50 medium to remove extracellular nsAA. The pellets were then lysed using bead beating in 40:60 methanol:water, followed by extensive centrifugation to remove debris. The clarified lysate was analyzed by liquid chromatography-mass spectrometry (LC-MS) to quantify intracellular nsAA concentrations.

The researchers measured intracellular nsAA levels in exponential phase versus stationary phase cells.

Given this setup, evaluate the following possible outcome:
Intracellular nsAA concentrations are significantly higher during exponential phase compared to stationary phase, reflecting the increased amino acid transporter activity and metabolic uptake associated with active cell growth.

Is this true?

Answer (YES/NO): NO